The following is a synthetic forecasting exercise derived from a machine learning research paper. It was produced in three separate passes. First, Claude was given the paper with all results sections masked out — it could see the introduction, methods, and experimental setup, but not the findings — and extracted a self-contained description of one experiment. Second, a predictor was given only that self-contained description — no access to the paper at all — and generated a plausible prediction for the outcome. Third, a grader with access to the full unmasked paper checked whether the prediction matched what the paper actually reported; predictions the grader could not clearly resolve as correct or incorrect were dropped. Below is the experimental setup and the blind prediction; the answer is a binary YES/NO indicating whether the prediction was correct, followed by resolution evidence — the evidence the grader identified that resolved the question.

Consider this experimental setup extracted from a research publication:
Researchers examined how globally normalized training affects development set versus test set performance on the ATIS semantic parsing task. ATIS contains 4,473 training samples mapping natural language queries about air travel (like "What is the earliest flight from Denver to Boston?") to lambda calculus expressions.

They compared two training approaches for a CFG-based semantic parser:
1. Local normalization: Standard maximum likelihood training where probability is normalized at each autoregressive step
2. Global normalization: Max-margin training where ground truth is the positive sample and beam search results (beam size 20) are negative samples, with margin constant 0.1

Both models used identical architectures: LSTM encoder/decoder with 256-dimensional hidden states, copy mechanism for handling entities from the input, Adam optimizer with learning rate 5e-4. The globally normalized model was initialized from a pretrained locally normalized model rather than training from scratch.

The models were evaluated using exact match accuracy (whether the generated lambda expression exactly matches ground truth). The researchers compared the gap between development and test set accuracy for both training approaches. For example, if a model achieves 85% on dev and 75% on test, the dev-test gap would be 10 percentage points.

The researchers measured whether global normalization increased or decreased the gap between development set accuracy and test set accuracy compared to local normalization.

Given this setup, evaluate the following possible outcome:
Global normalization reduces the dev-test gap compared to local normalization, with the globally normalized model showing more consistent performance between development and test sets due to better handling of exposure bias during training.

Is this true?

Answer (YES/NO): NO